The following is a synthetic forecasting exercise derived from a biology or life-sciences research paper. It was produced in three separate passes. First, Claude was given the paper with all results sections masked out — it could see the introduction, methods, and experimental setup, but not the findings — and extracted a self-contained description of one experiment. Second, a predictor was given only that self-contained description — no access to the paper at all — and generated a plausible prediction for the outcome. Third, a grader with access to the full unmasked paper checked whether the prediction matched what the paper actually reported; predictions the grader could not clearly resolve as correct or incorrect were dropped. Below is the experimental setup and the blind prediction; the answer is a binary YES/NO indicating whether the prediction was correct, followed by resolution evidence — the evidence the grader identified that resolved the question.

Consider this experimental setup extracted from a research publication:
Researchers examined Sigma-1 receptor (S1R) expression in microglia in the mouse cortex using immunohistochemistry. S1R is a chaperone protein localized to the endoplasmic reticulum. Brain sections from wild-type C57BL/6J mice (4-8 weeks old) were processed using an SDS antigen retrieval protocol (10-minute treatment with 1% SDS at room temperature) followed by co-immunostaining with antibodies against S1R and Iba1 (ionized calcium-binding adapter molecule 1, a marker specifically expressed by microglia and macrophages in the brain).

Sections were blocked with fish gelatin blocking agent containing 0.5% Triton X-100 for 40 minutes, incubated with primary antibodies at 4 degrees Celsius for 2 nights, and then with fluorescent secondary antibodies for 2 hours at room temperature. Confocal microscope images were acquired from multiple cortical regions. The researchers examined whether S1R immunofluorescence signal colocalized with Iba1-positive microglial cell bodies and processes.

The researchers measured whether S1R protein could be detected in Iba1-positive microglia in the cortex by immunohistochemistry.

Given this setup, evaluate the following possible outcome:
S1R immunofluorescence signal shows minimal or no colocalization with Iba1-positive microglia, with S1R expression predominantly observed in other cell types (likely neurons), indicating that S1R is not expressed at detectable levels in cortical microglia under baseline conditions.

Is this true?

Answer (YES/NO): NO